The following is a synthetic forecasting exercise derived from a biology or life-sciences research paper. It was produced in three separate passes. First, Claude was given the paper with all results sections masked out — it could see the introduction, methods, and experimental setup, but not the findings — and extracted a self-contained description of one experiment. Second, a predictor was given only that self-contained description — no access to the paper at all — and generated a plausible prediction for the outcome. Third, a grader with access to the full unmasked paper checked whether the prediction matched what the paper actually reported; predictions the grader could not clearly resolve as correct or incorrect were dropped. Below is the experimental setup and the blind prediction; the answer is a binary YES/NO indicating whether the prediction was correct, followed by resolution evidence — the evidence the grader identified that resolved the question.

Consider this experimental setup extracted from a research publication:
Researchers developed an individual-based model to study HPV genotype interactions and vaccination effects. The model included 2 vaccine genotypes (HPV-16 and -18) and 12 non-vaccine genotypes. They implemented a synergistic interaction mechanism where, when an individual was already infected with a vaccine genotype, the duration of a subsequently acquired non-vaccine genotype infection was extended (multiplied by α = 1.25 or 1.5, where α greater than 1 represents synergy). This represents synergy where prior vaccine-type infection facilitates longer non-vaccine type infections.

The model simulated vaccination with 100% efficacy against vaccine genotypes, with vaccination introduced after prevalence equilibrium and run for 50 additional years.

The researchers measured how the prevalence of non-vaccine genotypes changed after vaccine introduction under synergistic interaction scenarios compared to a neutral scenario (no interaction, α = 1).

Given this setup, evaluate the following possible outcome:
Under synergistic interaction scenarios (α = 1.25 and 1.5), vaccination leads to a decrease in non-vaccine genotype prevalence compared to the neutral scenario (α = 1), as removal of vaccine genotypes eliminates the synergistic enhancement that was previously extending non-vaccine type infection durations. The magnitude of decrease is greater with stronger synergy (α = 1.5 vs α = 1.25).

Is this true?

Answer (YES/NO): YES